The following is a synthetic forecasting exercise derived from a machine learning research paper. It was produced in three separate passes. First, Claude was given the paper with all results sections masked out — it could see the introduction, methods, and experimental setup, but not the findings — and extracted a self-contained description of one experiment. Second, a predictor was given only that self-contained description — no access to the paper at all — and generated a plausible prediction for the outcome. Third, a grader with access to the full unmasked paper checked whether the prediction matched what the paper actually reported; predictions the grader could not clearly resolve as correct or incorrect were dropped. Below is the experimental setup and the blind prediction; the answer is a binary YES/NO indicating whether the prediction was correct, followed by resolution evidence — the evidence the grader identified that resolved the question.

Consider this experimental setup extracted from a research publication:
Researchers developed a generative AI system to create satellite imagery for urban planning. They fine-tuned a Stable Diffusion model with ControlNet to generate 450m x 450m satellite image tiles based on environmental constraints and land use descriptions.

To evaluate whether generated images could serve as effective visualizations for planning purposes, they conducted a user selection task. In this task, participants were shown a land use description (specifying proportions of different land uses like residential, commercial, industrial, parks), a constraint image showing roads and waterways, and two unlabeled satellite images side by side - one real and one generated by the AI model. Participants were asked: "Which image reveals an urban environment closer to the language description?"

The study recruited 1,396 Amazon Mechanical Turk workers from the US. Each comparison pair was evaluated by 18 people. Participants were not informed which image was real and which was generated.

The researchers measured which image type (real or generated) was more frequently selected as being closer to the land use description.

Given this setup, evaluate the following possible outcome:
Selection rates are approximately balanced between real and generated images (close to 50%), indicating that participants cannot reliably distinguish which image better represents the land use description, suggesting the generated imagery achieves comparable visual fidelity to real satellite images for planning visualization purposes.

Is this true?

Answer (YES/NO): NO